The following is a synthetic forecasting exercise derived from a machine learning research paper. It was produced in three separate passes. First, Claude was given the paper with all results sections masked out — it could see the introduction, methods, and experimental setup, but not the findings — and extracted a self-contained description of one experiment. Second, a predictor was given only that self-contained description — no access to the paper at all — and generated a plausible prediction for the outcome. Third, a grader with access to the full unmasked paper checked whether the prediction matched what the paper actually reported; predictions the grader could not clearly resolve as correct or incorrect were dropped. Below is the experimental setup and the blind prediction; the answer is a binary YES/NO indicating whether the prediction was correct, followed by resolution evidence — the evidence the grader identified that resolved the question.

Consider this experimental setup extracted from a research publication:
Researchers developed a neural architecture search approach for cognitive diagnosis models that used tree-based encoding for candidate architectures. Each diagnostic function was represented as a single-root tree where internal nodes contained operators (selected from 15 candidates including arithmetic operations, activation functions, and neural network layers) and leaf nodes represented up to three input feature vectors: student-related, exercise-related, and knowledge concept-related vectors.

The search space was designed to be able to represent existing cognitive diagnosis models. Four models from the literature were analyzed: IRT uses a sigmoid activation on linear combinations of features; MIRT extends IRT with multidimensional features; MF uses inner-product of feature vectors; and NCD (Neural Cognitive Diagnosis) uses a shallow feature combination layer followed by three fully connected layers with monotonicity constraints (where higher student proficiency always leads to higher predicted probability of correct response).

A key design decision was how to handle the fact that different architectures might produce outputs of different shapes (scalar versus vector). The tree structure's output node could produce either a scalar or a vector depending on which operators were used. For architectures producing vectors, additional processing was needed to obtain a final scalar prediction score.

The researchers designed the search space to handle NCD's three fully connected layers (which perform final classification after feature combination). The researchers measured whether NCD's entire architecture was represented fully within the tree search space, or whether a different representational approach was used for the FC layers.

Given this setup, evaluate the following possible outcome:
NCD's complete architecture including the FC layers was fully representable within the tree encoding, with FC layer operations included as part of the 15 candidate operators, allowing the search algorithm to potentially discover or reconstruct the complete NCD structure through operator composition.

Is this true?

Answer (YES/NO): NO